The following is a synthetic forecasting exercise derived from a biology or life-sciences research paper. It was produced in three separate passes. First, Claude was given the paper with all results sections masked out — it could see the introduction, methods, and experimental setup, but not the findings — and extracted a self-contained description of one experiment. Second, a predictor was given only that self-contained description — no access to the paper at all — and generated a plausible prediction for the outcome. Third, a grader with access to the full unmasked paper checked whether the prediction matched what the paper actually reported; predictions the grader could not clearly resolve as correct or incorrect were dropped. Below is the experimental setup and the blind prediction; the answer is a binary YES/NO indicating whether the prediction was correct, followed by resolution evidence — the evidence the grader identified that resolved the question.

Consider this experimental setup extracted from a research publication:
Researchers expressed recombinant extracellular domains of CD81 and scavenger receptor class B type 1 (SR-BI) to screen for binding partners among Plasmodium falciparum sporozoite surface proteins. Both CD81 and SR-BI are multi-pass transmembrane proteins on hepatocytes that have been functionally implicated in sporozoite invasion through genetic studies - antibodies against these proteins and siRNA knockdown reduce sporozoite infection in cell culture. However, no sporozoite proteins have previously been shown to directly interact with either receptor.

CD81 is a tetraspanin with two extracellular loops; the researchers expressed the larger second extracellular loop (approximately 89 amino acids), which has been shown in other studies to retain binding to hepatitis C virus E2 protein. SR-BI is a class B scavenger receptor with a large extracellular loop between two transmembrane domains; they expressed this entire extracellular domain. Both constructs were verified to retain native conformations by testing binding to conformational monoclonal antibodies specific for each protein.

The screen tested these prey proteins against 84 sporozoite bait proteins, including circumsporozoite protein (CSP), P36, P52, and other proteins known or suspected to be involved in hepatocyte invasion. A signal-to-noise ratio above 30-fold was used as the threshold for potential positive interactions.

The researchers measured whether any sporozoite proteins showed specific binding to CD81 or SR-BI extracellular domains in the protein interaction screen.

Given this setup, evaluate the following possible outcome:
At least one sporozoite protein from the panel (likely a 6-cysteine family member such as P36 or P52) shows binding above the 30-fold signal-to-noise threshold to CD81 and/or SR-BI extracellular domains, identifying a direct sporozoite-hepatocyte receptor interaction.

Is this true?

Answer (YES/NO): NO